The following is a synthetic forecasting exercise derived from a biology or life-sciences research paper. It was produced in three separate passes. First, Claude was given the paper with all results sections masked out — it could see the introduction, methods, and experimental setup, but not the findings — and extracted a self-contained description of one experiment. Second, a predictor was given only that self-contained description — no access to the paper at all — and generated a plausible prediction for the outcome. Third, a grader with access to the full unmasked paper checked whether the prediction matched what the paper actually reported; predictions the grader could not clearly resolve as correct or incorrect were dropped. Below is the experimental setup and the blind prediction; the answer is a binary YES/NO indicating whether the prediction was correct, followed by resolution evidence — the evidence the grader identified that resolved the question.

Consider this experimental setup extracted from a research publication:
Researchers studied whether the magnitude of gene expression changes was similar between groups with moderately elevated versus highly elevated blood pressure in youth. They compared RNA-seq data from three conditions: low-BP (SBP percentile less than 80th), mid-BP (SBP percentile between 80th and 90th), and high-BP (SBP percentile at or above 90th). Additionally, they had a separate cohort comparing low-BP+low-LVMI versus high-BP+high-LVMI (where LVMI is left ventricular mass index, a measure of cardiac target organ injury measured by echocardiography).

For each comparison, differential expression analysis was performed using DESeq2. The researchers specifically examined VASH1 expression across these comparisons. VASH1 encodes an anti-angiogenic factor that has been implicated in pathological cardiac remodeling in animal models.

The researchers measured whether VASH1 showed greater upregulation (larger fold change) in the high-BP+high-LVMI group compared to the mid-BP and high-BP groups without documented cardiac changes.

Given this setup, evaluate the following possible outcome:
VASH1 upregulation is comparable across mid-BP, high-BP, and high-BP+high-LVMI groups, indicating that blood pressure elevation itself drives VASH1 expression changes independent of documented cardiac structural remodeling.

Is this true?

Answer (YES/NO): YES